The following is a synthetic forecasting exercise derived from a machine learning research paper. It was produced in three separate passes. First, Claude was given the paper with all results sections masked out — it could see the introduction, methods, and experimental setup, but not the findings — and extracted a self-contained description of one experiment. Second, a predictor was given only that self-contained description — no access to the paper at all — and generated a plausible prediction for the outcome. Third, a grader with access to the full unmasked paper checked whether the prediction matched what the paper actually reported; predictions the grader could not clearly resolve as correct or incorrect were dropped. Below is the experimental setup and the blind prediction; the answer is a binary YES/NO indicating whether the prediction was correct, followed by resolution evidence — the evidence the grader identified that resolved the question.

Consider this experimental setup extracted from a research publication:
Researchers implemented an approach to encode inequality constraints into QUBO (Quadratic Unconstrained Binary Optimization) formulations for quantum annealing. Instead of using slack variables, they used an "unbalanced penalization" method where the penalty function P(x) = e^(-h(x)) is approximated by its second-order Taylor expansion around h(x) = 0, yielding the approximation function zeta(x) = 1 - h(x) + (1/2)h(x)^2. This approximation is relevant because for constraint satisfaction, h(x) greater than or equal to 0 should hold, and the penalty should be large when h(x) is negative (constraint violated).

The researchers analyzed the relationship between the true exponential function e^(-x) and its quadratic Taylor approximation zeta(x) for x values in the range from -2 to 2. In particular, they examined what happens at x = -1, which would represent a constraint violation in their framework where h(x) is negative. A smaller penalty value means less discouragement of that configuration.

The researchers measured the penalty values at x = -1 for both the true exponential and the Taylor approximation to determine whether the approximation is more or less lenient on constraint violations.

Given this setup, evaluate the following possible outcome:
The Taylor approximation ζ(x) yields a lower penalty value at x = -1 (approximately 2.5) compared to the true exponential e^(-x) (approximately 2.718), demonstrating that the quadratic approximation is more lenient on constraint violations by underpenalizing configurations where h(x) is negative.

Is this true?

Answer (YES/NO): NO